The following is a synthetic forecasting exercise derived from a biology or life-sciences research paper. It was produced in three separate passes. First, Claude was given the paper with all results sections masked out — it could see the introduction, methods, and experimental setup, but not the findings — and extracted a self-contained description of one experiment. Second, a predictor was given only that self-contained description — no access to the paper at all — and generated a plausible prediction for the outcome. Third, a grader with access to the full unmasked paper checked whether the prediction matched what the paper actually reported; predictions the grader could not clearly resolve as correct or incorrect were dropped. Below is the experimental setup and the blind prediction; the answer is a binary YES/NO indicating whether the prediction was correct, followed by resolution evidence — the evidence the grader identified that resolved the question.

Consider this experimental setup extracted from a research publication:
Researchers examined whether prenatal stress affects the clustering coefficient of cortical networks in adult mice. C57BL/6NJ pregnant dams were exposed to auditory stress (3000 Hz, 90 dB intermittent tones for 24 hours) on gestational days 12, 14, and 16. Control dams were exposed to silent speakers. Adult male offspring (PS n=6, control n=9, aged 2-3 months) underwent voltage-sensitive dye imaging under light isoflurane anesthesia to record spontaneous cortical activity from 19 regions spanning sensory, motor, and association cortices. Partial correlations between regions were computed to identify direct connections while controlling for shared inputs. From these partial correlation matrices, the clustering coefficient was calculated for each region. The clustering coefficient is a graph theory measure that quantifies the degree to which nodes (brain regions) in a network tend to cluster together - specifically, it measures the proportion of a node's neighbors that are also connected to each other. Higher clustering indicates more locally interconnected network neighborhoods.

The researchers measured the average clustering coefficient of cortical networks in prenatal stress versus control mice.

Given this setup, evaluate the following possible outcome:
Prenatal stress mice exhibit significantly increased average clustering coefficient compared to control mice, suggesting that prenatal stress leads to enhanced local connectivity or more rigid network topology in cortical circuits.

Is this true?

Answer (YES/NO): NO